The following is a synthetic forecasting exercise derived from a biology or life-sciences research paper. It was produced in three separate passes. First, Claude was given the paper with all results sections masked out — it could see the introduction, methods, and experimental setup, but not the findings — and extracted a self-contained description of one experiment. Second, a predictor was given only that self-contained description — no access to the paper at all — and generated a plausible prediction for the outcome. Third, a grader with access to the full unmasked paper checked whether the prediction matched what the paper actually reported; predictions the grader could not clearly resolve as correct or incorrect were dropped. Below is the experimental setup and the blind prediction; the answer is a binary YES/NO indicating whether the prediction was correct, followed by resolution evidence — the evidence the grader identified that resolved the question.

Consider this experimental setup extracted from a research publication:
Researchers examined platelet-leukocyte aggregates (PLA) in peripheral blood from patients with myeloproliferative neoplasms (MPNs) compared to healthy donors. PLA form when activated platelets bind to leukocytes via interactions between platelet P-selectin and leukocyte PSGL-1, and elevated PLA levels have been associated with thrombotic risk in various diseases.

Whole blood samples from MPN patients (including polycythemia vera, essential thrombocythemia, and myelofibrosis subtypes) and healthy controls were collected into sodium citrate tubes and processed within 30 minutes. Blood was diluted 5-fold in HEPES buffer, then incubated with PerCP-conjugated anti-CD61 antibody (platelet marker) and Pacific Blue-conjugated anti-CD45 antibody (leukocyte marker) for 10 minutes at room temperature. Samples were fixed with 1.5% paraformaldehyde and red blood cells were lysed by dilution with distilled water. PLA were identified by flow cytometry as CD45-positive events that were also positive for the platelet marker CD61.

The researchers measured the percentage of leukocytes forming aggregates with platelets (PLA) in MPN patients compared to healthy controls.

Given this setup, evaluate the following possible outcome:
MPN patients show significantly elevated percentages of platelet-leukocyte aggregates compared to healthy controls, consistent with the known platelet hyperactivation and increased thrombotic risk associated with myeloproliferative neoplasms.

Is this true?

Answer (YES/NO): YES